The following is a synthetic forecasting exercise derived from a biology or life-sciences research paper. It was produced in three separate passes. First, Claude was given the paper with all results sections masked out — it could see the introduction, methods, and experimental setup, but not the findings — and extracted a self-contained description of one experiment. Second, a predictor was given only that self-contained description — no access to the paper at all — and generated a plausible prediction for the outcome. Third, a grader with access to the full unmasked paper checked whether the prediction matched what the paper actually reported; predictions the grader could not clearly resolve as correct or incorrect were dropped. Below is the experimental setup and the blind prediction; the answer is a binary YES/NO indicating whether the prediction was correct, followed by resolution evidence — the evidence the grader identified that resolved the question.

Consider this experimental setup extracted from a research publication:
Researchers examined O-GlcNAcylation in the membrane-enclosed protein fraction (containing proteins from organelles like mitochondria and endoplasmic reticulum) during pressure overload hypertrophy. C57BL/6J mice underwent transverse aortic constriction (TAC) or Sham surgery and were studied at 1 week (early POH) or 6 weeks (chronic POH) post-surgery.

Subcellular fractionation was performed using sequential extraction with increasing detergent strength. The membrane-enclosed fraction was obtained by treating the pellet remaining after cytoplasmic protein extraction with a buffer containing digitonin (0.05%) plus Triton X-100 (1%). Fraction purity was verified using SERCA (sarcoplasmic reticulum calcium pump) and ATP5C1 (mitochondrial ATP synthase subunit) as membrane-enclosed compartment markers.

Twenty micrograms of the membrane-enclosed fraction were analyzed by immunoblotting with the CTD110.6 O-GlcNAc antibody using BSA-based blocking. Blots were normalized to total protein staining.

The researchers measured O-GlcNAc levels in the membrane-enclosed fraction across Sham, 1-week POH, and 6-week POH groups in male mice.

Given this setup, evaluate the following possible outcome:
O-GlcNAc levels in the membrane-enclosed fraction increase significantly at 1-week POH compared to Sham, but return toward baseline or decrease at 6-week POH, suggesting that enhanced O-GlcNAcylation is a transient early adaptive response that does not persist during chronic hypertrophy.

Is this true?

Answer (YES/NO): NO